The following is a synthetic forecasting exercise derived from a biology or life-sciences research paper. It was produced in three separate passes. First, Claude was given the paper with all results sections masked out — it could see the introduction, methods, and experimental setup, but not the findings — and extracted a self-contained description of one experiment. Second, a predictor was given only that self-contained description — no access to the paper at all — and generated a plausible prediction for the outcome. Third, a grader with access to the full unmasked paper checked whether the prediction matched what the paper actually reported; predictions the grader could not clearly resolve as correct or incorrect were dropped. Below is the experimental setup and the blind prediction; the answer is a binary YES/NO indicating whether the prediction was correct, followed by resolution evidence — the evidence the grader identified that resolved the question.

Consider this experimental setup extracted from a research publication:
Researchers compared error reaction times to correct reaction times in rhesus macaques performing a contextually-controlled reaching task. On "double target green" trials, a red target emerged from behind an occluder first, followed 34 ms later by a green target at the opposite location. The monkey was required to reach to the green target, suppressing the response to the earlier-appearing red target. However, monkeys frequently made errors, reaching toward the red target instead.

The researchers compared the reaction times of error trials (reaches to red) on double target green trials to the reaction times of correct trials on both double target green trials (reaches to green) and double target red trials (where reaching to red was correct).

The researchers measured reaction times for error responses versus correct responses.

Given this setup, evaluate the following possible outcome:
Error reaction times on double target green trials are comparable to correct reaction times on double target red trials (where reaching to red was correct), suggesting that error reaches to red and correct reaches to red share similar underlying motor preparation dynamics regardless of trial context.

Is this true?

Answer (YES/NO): NO